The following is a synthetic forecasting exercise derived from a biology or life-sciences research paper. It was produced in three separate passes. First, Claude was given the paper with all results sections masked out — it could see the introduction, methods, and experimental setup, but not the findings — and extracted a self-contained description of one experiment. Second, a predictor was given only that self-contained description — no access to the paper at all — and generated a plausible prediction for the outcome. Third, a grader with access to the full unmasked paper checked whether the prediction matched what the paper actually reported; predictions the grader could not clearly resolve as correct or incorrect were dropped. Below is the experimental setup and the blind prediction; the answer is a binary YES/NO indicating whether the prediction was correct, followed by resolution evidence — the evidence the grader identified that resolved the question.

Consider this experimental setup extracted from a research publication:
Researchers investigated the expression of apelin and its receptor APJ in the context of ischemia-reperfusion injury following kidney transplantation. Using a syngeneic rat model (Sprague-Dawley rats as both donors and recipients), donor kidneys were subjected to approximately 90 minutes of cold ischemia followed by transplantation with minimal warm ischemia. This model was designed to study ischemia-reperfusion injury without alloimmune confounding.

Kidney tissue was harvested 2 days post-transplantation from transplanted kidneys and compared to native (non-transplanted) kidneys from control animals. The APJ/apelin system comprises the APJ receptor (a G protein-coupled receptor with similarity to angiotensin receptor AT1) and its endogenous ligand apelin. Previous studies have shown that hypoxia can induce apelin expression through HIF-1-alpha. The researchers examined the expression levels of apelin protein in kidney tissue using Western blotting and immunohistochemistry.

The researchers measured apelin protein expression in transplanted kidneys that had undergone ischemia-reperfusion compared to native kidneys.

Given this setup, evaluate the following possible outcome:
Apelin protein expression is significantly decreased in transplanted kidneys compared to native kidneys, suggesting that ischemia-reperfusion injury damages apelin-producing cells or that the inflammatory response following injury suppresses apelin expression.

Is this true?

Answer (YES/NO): YES